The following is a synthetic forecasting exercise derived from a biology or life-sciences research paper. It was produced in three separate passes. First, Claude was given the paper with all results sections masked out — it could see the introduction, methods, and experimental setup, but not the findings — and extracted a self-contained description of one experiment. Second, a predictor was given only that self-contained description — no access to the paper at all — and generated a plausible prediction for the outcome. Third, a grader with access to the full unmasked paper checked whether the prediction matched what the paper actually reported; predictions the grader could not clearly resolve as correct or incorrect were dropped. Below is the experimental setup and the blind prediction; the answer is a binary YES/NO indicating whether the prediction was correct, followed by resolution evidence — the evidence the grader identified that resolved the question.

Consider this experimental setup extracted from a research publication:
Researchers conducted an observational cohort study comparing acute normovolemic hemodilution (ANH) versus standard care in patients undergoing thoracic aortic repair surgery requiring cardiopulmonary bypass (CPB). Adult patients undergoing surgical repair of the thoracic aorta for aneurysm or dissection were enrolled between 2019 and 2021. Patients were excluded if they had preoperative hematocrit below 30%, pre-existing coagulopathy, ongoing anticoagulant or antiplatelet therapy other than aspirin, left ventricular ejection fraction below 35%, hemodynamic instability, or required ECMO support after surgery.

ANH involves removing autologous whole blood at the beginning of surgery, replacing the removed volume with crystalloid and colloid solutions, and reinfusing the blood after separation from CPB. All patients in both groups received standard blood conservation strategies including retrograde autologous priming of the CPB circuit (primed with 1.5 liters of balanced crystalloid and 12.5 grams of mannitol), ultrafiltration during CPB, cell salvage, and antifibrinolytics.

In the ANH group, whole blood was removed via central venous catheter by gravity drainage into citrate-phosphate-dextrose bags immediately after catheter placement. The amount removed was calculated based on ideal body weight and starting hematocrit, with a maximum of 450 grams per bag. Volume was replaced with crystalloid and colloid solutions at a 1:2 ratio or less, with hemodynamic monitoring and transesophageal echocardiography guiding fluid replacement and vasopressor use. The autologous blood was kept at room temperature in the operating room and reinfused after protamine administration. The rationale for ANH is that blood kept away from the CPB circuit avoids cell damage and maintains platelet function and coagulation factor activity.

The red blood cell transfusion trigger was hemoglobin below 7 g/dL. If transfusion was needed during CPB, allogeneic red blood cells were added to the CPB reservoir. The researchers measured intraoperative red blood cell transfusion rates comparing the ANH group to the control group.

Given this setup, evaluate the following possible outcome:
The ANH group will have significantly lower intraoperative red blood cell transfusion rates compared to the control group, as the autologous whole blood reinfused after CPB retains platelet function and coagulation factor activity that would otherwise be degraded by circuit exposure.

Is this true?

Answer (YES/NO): NO